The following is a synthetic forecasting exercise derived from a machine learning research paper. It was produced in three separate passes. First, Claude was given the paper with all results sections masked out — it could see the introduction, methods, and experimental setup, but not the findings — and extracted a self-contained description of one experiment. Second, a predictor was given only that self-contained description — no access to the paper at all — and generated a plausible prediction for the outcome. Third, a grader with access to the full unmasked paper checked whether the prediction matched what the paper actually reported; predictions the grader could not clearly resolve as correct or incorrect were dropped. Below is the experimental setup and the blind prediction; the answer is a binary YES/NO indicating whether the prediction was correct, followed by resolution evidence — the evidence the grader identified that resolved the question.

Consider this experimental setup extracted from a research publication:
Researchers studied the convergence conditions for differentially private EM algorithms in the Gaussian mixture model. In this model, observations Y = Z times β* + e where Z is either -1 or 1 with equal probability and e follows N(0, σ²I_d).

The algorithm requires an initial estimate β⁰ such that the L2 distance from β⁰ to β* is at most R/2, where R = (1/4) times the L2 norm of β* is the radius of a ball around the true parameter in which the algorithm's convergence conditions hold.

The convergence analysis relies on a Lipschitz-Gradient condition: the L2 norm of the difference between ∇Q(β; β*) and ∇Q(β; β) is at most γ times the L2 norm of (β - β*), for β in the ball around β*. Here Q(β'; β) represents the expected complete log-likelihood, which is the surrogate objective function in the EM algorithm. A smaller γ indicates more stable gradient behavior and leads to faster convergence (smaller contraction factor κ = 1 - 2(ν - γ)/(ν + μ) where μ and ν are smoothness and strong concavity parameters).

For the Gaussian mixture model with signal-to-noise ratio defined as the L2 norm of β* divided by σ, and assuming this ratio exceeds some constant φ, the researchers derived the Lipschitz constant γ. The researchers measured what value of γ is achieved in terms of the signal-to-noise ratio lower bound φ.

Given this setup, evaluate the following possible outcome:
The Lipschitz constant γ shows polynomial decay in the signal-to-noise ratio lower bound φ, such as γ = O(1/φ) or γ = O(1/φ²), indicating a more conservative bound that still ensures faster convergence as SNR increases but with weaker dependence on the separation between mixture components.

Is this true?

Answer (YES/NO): NO